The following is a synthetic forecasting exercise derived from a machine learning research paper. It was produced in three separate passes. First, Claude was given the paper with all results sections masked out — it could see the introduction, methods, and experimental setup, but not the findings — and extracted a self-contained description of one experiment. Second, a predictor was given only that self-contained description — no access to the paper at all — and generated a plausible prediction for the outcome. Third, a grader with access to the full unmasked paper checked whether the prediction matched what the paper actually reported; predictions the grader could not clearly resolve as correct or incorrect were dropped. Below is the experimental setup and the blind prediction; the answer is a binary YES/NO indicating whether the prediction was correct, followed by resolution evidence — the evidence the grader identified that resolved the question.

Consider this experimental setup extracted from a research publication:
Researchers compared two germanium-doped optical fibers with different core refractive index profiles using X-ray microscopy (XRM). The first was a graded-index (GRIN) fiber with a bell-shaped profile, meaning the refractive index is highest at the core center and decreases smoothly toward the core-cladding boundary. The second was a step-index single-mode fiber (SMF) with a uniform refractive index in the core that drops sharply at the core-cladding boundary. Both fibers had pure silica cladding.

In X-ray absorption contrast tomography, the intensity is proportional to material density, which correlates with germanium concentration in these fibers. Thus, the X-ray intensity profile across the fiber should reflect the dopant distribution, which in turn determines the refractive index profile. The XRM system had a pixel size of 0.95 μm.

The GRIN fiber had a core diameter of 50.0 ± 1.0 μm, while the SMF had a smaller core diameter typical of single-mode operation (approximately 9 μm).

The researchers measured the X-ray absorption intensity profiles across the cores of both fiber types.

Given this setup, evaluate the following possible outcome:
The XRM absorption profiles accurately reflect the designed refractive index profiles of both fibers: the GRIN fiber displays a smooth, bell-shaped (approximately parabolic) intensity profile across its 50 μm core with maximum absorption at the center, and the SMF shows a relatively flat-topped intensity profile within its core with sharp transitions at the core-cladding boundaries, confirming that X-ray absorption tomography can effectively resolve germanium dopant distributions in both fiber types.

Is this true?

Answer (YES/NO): NO